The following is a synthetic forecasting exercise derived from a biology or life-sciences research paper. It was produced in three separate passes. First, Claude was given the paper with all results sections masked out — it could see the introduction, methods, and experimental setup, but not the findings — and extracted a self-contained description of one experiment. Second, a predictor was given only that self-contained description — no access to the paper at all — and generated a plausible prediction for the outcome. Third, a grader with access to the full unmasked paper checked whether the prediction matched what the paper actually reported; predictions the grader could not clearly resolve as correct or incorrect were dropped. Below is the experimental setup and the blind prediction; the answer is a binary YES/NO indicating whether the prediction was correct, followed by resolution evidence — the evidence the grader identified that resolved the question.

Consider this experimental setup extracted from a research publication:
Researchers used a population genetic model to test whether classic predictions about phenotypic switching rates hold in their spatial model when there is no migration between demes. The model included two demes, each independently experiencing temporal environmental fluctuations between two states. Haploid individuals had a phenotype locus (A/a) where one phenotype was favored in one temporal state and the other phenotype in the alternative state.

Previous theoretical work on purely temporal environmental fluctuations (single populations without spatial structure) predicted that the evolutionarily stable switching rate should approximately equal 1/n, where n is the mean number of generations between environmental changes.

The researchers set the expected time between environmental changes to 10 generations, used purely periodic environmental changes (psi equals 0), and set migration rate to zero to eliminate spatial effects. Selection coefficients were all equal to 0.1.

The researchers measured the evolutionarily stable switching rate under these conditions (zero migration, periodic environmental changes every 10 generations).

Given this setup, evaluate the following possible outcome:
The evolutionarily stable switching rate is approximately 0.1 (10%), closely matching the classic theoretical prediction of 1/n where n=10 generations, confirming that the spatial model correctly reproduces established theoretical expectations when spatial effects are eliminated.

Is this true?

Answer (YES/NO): YES